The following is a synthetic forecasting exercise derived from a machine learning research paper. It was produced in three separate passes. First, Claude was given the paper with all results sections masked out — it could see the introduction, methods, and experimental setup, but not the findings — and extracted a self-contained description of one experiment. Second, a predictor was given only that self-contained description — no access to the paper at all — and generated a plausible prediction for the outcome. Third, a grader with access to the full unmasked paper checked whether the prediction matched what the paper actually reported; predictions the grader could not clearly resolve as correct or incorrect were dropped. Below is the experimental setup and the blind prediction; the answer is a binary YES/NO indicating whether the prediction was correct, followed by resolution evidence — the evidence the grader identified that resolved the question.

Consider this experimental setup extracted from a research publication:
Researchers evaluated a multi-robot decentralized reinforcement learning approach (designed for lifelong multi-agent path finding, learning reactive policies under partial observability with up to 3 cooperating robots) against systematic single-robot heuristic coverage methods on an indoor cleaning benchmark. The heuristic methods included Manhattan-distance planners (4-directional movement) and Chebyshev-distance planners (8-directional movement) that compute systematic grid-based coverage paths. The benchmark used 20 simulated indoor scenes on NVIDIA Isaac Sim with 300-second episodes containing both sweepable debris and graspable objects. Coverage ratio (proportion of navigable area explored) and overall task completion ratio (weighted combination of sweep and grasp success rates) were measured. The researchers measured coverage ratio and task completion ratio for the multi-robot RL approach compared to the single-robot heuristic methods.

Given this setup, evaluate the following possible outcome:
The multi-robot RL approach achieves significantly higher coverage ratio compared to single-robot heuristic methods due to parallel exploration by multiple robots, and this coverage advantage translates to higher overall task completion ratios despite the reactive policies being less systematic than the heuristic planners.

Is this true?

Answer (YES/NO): YES